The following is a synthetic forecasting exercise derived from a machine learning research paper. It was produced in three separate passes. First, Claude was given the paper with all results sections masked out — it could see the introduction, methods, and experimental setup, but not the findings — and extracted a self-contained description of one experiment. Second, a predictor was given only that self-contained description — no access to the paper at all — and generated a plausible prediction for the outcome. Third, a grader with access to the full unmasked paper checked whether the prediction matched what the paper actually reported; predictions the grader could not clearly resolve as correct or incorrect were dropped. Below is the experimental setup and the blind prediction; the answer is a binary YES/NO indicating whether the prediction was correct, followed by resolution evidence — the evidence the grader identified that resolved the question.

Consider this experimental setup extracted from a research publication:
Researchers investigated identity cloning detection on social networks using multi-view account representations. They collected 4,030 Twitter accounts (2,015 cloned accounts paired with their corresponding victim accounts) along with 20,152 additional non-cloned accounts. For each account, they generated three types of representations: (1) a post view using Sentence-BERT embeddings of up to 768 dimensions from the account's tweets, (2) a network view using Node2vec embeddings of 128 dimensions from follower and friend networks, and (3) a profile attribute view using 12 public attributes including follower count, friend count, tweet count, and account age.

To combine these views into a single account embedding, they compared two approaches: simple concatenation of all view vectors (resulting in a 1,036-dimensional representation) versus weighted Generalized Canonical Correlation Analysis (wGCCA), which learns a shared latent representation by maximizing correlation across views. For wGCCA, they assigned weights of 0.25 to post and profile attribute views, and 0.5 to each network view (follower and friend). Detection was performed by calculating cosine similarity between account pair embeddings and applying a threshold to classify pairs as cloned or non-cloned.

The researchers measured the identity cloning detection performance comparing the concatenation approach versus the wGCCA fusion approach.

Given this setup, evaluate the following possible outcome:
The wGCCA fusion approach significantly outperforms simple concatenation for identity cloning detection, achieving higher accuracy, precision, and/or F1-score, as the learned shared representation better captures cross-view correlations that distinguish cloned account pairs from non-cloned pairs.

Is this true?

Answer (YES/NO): YES